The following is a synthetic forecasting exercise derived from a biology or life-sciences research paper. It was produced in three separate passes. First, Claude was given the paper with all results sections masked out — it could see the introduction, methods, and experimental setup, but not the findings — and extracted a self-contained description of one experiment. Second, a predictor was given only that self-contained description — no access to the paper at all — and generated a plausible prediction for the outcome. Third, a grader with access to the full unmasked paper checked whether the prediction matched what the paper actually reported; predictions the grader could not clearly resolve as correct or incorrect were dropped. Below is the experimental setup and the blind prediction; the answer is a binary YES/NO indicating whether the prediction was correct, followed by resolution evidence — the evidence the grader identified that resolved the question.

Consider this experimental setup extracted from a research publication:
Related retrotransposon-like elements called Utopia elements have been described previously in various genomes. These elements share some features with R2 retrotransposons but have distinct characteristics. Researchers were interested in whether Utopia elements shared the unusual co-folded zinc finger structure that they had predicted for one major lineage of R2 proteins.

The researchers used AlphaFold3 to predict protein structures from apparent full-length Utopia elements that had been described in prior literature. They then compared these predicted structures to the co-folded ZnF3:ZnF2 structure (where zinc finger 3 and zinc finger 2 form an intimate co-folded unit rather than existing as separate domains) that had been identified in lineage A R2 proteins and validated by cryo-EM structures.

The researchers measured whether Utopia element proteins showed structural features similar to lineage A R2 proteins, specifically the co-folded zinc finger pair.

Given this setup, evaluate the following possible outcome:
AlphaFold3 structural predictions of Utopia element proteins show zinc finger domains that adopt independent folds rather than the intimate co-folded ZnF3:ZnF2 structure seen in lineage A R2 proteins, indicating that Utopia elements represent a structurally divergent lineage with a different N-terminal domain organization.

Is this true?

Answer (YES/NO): NO